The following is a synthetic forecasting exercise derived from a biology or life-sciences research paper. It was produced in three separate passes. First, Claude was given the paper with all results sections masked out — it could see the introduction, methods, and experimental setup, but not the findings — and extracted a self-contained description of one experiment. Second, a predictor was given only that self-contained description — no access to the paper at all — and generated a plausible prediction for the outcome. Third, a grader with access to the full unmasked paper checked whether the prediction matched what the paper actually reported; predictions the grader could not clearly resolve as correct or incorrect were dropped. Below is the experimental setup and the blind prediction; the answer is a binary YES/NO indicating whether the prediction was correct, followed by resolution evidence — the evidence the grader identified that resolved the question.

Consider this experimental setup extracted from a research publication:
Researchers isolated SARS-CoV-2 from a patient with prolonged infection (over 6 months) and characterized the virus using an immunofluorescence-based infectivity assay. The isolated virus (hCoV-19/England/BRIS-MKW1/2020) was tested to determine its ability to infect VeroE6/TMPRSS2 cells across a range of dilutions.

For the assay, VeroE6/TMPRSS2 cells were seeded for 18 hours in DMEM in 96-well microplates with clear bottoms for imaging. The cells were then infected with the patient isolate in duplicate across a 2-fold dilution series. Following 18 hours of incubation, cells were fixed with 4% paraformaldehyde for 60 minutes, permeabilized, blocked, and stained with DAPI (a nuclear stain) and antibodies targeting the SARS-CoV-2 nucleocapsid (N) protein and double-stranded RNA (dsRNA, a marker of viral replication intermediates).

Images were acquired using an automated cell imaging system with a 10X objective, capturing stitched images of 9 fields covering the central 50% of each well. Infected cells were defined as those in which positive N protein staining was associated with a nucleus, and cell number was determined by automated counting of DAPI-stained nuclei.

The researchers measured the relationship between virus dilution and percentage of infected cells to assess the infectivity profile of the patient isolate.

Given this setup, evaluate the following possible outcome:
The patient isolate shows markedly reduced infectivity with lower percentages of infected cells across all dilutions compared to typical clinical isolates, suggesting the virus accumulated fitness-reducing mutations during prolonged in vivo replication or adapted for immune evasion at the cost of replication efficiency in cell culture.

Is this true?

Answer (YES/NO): NO